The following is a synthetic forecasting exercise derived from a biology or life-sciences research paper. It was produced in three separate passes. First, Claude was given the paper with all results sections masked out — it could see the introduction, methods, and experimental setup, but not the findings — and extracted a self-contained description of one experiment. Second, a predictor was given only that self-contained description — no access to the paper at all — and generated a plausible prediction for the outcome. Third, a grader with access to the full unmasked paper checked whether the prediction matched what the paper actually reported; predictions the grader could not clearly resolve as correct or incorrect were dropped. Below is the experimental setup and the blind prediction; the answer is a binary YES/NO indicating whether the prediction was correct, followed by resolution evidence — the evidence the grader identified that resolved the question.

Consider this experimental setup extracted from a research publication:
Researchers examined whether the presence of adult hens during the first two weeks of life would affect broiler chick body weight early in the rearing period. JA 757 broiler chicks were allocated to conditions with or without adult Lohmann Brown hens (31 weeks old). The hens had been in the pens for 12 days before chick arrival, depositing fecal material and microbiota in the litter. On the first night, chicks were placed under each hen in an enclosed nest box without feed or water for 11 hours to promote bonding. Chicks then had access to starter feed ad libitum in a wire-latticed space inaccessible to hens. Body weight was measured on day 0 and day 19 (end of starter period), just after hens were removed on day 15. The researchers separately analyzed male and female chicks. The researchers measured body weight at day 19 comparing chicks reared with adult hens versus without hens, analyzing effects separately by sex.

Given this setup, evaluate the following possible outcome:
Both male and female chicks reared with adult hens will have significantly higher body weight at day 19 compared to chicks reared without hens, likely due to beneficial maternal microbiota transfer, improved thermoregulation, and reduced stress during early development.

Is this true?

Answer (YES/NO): NO